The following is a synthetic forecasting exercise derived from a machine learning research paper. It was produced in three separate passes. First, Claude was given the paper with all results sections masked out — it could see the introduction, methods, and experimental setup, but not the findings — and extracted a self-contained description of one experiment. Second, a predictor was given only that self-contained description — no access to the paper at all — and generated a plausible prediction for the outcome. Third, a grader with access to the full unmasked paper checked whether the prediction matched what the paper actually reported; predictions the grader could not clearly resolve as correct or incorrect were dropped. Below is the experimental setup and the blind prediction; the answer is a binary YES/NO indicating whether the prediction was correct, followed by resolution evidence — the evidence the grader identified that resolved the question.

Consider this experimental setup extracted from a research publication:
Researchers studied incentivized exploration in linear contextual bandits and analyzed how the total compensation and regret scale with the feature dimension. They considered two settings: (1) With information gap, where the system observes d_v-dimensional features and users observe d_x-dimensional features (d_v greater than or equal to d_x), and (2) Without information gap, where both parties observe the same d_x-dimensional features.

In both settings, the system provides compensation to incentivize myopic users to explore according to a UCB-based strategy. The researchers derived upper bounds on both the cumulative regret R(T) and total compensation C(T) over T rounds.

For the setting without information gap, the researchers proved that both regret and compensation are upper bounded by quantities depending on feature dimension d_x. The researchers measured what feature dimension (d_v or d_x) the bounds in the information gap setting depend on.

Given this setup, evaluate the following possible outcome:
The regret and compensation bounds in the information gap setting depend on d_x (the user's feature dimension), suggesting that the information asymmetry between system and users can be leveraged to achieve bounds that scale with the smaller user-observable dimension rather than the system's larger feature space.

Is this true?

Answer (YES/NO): NO